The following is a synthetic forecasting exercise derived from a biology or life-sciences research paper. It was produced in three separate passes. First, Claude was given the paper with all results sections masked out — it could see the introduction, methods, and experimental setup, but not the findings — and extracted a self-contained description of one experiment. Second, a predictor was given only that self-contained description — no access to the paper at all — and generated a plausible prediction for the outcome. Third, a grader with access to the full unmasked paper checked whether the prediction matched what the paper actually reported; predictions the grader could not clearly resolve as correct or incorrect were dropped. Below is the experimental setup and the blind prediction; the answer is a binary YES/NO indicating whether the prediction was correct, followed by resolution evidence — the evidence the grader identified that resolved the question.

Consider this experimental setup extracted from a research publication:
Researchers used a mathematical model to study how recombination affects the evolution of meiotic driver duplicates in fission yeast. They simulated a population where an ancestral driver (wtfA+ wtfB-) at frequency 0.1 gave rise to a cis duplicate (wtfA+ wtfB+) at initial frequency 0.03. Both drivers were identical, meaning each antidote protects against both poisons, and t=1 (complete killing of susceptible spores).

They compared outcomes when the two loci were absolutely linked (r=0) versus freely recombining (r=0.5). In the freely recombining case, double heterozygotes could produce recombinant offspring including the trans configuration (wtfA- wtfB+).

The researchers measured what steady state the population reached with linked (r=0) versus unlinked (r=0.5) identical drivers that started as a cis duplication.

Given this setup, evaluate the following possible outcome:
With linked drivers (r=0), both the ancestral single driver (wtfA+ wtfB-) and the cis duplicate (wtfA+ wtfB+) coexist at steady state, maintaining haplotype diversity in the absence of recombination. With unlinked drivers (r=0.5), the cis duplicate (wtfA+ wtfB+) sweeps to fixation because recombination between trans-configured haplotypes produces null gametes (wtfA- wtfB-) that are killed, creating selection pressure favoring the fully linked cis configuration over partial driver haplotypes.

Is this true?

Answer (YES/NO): NO